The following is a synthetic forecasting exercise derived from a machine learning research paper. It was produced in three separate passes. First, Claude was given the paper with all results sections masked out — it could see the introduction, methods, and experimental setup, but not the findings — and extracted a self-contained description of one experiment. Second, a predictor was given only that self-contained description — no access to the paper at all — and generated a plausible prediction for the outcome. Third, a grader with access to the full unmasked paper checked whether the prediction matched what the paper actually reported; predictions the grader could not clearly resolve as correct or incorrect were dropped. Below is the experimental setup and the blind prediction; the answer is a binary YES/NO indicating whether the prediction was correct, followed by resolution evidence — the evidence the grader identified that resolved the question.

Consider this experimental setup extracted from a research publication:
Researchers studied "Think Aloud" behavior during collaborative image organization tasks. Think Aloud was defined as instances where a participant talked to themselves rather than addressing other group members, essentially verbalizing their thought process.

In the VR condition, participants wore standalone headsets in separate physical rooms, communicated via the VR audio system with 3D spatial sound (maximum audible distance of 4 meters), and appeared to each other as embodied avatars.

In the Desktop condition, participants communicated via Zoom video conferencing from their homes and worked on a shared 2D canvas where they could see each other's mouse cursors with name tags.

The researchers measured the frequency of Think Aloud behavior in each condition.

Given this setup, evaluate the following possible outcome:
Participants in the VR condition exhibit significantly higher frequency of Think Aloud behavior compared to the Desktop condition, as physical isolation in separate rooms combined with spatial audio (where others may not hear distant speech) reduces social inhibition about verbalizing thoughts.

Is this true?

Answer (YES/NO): YES